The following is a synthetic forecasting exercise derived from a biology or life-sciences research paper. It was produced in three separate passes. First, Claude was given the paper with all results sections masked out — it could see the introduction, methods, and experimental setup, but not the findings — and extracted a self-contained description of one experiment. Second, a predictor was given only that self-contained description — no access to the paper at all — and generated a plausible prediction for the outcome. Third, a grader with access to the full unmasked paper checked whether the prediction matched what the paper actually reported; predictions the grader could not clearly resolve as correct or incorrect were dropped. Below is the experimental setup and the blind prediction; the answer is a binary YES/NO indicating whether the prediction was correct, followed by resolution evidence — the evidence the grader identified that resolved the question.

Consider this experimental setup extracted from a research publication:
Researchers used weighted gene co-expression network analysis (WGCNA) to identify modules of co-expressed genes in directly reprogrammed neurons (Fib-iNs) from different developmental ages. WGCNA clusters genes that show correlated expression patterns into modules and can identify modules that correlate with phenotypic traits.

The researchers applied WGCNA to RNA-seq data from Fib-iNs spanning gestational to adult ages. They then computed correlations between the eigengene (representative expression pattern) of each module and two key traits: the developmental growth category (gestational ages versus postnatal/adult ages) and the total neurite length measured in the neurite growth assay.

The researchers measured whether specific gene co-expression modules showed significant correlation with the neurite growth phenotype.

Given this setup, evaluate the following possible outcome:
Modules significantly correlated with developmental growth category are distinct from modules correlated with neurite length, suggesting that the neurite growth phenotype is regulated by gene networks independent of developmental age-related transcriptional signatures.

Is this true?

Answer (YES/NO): NO